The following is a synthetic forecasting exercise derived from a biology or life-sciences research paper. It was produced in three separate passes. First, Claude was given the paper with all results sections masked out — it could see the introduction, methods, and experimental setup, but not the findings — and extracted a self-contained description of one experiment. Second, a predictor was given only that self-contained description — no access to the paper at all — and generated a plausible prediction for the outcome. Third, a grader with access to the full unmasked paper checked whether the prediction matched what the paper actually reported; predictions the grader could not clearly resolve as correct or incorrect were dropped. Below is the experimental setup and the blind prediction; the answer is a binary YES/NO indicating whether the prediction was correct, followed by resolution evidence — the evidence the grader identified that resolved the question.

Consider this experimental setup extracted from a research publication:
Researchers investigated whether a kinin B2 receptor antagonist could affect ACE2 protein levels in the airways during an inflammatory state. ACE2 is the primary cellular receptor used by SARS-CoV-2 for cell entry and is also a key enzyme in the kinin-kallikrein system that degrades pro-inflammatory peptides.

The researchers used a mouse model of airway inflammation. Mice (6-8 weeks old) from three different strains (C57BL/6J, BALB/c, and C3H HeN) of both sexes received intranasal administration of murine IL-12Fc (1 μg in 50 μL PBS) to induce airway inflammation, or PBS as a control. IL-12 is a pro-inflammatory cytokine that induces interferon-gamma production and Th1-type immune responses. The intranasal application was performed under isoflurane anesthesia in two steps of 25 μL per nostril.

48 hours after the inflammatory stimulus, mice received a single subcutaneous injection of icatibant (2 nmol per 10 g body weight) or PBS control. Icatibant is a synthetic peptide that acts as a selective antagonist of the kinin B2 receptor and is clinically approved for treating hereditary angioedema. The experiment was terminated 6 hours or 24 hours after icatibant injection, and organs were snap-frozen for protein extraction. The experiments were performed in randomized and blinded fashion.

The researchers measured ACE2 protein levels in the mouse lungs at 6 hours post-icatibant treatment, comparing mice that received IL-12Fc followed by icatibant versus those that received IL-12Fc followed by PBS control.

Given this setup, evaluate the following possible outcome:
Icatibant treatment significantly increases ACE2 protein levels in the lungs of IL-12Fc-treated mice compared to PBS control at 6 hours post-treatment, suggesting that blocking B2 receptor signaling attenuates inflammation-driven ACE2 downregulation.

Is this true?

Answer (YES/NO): NO